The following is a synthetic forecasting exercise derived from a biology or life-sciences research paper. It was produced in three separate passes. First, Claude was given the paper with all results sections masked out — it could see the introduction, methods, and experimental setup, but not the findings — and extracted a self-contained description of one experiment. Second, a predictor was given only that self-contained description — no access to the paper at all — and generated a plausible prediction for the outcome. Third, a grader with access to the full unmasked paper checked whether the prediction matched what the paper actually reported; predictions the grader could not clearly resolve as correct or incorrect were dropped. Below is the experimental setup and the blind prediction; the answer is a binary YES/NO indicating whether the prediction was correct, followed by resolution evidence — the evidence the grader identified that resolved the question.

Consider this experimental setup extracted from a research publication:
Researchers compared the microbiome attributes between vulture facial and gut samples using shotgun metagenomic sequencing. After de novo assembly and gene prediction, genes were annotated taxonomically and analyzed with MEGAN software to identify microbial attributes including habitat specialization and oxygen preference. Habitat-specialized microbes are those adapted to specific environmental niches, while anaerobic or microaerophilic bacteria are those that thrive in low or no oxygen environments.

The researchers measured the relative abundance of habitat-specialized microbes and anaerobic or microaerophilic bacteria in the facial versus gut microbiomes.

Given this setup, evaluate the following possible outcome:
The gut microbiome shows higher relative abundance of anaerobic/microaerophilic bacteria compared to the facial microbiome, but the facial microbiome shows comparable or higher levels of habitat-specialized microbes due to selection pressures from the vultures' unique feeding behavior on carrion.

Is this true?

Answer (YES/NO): YES